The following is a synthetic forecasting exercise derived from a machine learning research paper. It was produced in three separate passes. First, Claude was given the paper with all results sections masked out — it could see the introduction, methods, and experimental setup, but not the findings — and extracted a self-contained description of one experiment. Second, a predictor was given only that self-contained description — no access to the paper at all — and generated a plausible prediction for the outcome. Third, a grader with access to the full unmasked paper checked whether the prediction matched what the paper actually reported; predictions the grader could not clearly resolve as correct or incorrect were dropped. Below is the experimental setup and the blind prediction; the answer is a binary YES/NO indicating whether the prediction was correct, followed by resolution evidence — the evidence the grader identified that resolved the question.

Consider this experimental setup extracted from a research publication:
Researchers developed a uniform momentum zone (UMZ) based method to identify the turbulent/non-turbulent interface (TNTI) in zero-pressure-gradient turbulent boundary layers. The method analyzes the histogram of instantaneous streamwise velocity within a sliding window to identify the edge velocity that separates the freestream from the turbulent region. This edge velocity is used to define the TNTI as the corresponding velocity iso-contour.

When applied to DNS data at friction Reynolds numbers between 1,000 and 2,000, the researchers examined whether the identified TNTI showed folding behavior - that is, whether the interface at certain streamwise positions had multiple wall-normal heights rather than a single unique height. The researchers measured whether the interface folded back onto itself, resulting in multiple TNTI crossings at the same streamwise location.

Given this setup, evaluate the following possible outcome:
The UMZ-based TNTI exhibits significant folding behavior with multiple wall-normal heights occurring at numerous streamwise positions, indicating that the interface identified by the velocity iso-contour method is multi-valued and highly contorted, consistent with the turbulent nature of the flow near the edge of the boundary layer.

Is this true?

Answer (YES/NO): YES